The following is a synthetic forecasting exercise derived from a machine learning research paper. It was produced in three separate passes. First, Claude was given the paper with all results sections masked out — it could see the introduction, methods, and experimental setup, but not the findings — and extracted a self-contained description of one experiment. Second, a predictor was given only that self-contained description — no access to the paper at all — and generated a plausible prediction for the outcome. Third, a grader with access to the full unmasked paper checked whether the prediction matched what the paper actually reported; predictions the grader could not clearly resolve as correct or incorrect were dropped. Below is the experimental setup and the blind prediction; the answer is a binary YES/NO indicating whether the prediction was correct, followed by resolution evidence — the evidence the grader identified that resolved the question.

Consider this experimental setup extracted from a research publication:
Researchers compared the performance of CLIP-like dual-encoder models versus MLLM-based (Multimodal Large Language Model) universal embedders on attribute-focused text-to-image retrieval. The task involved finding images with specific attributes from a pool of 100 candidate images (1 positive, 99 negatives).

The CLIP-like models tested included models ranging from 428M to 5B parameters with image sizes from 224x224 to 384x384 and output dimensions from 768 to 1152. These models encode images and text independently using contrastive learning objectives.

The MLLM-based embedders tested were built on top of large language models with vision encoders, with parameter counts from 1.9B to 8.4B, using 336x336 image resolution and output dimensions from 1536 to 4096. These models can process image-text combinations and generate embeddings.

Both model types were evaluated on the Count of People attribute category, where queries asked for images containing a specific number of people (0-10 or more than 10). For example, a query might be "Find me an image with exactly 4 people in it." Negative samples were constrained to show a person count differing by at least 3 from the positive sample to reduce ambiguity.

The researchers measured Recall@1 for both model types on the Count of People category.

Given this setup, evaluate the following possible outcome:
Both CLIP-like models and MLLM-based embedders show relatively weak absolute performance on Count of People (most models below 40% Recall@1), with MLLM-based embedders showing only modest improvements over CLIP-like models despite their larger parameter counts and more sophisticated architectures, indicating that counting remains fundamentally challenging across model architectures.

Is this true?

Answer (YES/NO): NO